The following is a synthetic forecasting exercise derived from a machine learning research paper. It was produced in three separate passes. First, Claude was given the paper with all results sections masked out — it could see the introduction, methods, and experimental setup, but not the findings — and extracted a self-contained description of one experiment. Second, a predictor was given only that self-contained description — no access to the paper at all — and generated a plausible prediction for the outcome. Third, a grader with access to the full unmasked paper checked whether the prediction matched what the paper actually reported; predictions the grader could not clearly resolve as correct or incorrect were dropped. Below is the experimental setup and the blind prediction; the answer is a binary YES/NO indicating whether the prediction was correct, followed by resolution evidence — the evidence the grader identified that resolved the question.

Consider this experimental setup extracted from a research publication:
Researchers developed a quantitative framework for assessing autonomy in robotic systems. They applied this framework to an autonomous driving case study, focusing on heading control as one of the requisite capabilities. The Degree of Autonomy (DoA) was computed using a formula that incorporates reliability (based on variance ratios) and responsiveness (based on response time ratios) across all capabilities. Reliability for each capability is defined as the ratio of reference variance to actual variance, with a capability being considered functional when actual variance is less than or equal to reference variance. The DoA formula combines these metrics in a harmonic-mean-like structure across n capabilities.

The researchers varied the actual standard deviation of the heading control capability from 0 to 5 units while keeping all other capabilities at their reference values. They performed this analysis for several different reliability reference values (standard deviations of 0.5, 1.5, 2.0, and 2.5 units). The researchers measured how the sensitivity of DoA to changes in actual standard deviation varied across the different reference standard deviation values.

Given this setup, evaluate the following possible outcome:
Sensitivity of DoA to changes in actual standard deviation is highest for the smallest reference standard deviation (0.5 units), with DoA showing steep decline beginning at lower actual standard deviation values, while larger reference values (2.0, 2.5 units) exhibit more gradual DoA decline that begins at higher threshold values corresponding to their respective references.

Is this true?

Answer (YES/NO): YES